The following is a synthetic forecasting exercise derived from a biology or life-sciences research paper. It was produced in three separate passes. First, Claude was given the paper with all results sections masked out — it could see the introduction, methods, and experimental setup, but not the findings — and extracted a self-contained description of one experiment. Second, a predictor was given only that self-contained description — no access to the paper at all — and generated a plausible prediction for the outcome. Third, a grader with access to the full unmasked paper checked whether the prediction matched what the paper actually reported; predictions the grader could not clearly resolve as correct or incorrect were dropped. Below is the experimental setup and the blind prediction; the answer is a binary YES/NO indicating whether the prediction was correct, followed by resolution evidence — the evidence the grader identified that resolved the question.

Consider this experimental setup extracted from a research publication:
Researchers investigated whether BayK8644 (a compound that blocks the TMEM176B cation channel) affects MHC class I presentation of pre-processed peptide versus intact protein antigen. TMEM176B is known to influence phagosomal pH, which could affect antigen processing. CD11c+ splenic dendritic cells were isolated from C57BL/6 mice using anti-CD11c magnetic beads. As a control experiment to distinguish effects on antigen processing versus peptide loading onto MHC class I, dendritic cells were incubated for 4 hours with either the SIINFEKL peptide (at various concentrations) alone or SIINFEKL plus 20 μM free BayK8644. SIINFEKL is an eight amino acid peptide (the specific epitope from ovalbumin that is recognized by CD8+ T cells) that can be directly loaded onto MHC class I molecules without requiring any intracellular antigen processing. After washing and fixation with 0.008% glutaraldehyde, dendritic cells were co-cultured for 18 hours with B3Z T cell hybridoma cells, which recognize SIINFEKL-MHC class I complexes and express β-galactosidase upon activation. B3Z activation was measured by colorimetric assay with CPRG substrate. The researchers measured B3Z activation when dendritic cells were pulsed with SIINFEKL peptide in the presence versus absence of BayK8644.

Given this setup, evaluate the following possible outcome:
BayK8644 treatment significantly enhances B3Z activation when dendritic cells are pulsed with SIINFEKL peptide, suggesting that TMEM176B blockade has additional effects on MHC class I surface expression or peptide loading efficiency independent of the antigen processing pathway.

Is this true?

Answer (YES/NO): NO